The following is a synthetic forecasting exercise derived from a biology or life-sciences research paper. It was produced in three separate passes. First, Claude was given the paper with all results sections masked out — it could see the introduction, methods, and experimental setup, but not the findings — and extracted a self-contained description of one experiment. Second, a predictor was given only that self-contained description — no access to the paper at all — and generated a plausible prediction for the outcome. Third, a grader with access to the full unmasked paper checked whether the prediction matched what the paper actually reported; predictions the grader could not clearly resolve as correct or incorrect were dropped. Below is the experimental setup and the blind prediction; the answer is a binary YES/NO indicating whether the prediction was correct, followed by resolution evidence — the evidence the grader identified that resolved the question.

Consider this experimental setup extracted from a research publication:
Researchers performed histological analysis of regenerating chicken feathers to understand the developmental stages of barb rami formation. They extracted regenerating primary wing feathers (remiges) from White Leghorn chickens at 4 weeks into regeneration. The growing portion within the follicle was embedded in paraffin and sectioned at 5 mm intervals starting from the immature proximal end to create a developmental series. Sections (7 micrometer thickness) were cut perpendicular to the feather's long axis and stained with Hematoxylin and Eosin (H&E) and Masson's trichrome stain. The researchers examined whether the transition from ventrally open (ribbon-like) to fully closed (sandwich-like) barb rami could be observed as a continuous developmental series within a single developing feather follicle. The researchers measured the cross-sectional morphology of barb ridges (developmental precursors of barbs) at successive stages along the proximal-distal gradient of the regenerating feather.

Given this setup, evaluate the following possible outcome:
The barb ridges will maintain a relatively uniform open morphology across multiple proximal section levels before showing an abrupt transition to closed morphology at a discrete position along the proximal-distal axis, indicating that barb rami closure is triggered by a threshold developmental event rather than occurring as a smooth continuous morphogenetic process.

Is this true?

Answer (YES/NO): NO